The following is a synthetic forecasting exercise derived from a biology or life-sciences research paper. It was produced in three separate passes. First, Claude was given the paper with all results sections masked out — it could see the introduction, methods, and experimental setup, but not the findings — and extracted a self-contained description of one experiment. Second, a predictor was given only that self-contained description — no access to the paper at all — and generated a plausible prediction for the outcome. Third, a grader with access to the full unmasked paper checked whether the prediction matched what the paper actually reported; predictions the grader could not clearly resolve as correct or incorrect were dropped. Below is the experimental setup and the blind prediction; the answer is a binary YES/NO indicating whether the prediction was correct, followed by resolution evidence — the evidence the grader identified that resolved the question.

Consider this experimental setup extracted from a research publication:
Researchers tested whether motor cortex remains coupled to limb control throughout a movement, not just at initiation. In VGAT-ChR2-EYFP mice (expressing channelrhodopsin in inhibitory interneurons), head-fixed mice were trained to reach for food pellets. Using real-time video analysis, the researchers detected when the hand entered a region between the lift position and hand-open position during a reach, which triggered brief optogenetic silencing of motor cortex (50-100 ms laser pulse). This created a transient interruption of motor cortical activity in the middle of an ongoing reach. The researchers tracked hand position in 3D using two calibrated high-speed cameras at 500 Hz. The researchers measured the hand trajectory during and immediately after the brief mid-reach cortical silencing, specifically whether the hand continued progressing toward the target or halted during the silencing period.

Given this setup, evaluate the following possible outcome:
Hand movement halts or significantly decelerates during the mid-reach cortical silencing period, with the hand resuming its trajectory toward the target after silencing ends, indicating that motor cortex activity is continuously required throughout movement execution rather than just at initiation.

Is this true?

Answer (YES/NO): YES